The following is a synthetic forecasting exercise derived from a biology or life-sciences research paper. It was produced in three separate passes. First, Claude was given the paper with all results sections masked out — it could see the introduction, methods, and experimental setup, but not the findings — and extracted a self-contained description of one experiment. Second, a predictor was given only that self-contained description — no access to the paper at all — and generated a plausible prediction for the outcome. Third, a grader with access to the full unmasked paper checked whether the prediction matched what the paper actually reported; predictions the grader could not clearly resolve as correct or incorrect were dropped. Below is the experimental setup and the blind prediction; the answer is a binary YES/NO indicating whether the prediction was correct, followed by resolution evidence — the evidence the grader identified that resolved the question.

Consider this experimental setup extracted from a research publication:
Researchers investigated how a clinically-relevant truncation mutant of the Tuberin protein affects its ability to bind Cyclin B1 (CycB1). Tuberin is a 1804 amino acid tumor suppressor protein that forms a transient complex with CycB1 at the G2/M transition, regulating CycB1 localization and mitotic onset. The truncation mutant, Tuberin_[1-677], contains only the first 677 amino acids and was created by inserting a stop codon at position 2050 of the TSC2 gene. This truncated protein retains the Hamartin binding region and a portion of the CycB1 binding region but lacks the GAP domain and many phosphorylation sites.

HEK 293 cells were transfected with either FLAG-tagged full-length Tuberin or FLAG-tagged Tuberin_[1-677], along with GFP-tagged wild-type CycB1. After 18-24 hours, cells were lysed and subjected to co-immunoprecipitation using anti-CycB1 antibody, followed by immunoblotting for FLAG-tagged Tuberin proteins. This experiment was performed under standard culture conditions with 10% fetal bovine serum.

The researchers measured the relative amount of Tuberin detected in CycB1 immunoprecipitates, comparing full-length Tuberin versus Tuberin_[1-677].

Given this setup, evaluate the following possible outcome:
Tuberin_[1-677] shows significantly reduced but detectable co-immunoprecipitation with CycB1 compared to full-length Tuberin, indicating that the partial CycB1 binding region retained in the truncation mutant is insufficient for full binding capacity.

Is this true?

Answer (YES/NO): NO